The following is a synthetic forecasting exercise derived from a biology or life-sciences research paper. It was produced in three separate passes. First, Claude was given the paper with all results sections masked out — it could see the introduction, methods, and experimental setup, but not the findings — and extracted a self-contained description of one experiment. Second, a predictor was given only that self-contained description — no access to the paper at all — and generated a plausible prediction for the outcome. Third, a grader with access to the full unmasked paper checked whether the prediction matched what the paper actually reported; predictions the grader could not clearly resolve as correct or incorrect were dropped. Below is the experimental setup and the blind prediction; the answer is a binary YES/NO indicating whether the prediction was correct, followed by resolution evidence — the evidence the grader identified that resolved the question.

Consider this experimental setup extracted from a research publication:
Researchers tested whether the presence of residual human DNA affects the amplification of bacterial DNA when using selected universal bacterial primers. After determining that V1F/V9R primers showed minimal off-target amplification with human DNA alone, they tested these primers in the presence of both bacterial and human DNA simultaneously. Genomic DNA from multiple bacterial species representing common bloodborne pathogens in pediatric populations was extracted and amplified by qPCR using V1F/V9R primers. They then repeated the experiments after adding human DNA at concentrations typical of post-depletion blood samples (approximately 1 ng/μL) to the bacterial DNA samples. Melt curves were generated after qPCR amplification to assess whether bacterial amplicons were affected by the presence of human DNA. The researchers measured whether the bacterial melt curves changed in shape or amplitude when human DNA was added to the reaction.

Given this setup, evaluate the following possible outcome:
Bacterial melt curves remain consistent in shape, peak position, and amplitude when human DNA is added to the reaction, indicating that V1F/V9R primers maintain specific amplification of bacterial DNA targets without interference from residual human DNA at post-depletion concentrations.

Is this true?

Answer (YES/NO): NO